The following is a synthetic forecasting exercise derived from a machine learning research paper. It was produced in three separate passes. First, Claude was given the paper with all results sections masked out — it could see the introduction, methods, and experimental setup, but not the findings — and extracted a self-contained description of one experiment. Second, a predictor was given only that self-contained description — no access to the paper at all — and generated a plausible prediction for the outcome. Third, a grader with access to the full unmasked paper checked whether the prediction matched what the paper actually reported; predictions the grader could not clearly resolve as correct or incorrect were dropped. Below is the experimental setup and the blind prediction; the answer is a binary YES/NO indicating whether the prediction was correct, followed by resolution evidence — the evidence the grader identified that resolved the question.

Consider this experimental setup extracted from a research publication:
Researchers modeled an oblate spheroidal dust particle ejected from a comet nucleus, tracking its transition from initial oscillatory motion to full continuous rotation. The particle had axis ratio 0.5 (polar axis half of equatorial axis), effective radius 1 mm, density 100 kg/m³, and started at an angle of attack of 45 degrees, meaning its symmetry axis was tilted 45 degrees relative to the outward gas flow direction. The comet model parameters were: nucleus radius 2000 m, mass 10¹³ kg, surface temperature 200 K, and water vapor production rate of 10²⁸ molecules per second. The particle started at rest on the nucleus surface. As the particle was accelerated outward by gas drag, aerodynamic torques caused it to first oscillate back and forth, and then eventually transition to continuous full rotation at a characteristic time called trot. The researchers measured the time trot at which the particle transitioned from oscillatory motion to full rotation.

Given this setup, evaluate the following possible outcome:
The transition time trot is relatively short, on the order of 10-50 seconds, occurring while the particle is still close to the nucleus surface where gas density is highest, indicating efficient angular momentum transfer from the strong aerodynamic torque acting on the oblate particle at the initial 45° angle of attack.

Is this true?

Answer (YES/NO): NO